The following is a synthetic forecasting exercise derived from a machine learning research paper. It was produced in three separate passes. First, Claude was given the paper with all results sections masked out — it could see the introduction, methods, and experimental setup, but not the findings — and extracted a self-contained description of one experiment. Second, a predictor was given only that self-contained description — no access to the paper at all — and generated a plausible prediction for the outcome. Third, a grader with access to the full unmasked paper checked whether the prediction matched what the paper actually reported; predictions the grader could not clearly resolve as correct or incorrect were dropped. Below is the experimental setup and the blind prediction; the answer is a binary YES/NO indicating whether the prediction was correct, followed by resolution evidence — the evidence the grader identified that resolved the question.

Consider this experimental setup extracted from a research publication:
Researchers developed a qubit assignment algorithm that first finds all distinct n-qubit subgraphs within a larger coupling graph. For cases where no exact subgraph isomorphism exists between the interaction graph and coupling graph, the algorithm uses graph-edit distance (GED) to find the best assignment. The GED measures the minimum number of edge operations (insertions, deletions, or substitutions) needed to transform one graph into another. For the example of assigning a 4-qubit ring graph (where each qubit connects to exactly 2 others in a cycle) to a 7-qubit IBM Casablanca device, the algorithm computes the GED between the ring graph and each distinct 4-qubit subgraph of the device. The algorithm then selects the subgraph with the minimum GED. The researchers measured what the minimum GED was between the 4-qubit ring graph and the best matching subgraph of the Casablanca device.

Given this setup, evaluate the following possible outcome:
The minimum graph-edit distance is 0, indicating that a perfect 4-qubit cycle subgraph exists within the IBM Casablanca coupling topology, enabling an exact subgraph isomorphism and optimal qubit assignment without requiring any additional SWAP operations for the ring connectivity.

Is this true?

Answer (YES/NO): NO